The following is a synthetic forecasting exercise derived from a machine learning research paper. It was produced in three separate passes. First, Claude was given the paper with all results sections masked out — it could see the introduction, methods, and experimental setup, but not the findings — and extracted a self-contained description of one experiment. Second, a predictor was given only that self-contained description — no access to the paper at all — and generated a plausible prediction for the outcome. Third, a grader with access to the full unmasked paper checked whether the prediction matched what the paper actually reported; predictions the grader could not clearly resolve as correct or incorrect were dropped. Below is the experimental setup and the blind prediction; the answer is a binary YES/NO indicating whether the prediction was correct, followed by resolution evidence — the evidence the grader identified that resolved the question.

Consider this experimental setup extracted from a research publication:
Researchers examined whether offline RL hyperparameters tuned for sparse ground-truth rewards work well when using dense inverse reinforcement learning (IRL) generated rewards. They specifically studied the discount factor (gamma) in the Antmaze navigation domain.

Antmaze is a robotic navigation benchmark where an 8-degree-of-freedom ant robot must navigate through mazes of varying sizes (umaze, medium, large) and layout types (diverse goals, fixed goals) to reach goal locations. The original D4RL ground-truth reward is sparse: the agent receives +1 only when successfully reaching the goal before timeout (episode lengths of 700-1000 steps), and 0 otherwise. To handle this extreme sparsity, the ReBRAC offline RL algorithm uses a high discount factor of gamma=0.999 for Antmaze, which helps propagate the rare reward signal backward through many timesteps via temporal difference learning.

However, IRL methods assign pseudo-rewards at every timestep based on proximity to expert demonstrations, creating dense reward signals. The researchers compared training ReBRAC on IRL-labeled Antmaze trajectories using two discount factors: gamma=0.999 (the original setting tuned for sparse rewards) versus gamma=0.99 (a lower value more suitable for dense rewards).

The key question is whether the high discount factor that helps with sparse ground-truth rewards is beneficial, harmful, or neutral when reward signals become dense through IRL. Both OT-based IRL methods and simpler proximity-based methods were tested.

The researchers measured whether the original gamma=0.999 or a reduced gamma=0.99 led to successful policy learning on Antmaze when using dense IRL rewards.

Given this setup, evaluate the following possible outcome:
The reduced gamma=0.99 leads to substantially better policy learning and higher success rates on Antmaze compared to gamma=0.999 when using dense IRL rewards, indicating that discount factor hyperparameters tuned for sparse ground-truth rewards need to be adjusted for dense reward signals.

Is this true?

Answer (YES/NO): YES